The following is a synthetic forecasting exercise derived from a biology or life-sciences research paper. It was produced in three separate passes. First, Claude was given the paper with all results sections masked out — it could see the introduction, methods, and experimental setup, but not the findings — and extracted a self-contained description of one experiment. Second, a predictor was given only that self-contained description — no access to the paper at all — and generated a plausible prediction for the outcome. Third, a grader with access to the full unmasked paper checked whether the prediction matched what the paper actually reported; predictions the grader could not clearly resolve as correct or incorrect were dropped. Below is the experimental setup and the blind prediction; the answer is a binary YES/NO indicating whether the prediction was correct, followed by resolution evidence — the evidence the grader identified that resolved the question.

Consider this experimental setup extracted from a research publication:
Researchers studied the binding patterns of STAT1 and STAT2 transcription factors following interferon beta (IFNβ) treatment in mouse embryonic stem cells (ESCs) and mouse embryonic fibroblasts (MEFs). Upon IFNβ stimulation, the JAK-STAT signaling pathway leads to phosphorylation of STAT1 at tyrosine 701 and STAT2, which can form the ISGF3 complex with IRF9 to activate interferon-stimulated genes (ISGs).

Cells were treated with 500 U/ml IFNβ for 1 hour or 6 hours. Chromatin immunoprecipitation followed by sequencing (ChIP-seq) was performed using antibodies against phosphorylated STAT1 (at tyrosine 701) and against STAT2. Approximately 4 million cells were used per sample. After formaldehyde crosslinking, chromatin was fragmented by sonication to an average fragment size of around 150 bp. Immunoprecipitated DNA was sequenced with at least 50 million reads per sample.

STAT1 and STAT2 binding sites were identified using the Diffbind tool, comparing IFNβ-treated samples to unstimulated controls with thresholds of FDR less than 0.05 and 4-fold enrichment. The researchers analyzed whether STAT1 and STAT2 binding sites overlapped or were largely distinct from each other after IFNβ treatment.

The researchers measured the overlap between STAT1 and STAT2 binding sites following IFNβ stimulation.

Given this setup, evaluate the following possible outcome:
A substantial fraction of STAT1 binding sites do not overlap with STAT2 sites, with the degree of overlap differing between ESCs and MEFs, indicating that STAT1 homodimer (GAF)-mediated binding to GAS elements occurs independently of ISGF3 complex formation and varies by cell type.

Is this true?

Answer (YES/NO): YES